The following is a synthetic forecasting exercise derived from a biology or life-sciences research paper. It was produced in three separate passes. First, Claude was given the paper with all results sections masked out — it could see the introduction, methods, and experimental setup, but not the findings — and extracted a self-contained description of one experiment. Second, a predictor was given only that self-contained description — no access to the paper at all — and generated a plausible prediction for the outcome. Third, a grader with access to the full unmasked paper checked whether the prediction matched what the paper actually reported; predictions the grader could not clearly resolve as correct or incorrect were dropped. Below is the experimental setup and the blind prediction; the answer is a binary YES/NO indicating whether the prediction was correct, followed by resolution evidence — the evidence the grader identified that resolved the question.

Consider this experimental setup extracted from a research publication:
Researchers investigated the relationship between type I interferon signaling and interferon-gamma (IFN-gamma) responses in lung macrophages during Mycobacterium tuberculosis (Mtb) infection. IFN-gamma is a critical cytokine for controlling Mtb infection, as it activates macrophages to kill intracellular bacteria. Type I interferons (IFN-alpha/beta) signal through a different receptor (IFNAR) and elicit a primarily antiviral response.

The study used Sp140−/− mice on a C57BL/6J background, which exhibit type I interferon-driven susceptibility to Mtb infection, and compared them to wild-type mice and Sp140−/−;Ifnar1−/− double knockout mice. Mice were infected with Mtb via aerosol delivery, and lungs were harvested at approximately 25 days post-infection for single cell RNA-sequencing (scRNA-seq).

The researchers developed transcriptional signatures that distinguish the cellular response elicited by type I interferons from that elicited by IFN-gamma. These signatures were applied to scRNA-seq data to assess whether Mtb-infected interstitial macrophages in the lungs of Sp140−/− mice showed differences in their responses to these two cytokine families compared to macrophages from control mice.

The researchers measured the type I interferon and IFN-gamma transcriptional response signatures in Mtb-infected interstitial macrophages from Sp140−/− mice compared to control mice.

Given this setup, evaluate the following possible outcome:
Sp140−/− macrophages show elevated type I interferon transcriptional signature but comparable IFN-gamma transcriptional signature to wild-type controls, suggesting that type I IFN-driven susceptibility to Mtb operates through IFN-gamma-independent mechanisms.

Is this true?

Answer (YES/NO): NO